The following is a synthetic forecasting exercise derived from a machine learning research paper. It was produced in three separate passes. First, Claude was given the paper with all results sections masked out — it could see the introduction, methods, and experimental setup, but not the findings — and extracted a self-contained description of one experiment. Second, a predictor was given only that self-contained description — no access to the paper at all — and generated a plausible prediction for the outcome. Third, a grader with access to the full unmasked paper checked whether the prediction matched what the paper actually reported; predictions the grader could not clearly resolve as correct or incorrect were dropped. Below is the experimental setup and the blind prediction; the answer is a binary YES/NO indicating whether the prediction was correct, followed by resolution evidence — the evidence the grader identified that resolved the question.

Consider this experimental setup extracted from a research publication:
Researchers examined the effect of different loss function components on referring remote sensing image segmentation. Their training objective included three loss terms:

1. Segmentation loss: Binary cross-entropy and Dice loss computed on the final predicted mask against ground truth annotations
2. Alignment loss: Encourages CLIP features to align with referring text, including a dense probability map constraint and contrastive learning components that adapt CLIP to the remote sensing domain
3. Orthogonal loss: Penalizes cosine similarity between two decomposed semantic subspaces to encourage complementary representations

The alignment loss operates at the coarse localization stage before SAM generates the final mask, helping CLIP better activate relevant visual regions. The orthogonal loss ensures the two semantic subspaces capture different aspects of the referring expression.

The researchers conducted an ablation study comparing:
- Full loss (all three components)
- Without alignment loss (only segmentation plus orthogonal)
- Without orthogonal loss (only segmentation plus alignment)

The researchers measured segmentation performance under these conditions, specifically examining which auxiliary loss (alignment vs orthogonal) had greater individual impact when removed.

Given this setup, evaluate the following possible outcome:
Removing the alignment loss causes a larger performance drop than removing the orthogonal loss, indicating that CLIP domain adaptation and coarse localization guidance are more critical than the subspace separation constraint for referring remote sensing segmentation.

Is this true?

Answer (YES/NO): YES